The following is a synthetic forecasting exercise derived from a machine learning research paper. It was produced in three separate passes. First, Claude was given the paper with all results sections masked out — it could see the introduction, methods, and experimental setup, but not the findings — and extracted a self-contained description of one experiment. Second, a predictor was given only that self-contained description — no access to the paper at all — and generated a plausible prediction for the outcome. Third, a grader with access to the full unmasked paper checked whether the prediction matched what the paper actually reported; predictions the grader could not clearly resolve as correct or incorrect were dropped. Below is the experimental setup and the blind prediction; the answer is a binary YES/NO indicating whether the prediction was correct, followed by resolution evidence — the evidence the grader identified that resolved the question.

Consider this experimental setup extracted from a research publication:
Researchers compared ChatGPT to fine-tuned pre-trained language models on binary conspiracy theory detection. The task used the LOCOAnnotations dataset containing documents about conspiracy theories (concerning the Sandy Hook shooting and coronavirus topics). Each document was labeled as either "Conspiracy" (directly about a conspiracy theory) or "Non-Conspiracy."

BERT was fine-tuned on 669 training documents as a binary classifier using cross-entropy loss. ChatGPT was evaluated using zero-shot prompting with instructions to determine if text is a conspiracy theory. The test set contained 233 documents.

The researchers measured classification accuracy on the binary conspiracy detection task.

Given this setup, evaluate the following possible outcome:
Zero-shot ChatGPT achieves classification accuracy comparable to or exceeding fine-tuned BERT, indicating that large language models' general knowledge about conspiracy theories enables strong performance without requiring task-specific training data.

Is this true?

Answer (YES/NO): NO